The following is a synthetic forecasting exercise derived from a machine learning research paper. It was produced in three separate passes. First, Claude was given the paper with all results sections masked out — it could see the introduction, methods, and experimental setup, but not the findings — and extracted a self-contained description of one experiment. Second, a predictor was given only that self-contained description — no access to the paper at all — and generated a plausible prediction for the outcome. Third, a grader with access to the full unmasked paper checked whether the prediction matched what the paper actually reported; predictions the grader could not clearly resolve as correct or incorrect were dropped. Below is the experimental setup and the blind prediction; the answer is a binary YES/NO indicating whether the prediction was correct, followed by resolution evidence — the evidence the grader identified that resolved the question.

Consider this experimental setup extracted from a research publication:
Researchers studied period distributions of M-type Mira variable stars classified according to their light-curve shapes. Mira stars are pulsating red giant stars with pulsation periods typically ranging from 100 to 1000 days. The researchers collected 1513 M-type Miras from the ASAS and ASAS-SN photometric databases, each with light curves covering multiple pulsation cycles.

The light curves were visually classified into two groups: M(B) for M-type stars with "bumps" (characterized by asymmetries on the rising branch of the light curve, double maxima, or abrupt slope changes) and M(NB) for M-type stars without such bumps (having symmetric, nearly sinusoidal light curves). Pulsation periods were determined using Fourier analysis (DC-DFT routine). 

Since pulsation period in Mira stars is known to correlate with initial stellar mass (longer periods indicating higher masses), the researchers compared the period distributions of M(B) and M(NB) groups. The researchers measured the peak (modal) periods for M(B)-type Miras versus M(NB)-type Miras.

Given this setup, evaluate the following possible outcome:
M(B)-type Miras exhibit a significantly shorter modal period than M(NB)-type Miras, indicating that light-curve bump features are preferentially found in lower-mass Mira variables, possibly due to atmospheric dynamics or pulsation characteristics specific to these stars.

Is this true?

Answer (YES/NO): NO